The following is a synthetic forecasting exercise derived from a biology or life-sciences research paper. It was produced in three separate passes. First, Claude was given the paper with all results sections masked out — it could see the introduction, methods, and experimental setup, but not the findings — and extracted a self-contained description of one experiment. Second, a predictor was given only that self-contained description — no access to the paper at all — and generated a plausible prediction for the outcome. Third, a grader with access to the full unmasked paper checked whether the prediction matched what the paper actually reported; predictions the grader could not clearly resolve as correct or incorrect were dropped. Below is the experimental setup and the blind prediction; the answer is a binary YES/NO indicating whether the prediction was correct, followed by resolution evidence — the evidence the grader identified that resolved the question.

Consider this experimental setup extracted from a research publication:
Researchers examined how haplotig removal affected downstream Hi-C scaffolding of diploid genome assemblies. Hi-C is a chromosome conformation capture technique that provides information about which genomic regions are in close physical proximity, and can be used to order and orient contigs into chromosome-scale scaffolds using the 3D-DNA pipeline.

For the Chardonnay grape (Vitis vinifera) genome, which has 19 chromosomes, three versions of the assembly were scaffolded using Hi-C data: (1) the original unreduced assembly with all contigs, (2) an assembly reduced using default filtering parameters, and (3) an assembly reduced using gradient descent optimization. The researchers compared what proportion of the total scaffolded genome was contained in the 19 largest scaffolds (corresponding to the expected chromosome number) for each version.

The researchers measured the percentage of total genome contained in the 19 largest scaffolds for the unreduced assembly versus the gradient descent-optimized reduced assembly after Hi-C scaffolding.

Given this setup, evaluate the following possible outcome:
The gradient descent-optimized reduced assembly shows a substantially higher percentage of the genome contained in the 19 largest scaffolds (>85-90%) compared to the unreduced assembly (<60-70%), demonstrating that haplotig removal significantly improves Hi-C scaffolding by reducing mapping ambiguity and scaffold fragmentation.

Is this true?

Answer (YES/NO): NO